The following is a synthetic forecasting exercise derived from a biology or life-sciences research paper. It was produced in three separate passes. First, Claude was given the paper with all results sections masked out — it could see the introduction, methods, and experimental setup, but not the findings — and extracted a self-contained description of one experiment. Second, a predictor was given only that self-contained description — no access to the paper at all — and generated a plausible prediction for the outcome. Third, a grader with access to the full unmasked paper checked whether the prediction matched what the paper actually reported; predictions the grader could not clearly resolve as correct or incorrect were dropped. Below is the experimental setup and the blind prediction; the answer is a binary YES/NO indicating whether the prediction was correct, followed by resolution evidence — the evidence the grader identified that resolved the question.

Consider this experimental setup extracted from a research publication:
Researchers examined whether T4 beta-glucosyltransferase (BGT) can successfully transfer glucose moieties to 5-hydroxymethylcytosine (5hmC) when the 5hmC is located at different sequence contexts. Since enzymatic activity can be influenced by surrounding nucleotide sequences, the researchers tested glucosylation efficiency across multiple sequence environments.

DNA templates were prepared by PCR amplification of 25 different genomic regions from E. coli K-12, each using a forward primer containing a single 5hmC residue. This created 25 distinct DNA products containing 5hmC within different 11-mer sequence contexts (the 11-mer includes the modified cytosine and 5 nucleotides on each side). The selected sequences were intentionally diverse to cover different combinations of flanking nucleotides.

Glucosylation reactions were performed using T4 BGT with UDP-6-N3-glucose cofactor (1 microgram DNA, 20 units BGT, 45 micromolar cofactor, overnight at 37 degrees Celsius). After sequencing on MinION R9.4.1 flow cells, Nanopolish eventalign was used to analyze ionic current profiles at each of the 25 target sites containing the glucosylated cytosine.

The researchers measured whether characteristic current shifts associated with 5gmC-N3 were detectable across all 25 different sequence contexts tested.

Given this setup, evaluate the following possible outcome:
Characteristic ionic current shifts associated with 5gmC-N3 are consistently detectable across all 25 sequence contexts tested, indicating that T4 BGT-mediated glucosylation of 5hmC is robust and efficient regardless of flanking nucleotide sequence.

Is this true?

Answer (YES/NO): YES